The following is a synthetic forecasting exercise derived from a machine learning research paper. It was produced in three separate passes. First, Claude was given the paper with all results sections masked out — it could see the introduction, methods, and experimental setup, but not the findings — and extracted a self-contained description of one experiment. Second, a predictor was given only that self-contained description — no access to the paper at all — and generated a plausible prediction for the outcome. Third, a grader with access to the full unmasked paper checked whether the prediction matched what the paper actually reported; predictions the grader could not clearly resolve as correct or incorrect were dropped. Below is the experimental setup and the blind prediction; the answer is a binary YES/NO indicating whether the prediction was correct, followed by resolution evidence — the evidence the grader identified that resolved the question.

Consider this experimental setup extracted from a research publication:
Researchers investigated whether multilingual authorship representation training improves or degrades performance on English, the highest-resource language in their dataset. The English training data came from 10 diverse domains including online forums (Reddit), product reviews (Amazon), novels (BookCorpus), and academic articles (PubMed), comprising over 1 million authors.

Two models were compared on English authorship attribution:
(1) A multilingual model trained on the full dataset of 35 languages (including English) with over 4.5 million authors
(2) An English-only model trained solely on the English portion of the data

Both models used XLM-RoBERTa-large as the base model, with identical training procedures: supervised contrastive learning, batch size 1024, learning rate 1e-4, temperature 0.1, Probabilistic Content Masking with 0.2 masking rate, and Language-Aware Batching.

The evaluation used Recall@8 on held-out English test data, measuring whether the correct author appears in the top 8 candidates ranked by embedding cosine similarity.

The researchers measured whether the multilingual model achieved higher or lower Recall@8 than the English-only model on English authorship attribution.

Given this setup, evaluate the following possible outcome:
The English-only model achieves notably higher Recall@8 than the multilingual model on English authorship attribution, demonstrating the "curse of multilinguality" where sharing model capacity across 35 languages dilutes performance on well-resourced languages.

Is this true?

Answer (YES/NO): NO